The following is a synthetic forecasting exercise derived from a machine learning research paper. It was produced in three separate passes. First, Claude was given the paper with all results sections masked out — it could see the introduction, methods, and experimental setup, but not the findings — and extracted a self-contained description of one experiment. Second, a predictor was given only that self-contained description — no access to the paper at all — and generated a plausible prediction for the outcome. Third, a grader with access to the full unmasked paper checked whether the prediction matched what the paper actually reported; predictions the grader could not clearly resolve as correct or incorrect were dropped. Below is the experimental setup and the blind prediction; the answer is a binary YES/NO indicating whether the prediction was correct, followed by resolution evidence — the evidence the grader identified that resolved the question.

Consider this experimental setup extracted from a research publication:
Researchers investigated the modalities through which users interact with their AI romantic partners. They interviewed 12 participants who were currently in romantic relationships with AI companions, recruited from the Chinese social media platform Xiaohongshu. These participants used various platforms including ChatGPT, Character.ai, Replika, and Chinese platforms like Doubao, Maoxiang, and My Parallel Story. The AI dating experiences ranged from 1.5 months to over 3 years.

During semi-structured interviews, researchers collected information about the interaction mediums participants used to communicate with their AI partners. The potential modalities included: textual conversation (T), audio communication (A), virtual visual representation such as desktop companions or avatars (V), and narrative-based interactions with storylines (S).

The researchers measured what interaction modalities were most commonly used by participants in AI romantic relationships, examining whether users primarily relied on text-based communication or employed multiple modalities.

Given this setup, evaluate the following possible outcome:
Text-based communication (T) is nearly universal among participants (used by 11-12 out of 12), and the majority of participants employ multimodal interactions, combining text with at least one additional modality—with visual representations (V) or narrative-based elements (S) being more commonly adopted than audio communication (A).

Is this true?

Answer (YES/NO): NO